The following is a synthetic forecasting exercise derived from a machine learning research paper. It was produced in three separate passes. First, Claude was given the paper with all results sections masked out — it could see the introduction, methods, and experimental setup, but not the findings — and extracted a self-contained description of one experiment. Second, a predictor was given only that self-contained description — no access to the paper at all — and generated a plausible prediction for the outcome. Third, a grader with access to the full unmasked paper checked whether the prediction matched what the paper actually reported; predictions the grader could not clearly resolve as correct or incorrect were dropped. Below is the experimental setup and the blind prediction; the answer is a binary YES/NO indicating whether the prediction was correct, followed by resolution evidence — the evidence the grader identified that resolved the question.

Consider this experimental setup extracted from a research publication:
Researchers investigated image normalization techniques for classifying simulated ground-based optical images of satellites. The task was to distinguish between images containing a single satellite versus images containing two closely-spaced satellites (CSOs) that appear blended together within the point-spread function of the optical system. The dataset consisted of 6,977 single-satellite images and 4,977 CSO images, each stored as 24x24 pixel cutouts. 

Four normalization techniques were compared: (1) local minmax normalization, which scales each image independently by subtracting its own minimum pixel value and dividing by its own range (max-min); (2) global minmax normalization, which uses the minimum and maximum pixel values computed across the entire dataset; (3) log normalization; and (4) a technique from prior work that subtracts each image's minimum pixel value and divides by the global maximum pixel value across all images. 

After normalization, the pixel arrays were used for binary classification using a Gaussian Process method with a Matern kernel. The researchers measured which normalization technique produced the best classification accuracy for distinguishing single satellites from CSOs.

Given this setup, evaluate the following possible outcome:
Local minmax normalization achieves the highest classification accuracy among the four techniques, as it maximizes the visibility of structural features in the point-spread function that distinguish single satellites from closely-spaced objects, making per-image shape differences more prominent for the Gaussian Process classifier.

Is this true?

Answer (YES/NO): YES